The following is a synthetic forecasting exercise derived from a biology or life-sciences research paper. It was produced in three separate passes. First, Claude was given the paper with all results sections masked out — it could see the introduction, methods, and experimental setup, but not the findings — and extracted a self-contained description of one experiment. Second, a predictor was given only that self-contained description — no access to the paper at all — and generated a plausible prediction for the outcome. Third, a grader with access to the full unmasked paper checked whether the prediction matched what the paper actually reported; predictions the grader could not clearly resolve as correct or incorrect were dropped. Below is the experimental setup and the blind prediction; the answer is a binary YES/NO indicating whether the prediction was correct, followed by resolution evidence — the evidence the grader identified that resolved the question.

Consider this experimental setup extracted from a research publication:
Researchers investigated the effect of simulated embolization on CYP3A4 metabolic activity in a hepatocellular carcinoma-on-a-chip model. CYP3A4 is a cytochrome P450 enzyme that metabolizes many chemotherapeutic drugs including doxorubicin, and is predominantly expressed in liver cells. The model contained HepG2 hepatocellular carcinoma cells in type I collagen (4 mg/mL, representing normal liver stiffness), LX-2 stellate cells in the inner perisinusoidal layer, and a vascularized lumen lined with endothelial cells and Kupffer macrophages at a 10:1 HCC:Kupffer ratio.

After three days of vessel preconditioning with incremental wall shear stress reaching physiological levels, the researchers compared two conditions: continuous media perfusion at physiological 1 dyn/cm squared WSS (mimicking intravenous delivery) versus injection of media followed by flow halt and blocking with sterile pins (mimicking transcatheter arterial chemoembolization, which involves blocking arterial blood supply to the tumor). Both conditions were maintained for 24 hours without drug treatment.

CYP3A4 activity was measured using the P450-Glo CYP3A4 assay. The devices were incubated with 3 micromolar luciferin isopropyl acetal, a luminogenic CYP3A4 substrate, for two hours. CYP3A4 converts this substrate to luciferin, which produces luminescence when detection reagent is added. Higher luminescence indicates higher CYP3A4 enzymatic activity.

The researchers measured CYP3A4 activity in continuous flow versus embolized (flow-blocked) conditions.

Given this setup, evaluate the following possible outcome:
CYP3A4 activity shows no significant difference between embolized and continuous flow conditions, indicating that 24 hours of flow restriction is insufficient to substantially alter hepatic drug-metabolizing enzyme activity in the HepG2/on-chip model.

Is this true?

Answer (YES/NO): NO